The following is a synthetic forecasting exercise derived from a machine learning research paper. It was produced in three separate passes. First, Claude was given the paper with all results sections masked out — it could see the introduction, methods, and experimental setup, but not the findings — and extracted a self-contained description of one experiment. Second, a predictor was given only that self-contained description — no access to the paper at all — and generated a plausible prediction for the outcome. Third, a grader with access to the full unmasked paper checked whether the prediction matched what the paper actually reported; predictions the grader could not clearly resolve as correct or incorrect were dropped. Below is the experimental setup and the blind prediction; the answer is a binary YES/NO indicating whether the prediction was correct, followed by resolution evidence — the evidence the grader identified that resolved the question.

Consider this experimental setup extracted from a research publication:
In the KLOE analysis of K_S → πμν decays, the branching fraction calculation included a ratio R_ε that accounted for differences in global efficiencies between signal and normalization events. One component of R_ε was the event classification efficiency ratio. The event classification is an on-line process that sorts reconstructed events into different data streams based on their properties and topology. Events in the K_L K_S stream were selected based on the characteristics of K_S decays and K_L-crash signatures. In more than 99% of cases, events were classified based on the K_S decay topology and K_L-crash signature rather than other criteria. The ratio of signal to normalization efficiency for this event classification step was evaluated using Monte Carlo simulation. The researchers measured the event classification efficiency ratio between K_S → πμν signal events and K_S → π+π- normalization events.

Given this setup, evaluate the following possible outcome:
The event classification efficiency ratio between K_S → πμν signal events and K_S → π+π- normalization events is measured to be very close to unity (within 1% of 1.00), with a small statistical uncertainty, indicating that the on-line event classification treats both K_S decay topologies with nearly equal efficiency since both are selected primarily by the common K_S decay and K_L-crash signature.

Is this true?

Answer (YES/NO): NO